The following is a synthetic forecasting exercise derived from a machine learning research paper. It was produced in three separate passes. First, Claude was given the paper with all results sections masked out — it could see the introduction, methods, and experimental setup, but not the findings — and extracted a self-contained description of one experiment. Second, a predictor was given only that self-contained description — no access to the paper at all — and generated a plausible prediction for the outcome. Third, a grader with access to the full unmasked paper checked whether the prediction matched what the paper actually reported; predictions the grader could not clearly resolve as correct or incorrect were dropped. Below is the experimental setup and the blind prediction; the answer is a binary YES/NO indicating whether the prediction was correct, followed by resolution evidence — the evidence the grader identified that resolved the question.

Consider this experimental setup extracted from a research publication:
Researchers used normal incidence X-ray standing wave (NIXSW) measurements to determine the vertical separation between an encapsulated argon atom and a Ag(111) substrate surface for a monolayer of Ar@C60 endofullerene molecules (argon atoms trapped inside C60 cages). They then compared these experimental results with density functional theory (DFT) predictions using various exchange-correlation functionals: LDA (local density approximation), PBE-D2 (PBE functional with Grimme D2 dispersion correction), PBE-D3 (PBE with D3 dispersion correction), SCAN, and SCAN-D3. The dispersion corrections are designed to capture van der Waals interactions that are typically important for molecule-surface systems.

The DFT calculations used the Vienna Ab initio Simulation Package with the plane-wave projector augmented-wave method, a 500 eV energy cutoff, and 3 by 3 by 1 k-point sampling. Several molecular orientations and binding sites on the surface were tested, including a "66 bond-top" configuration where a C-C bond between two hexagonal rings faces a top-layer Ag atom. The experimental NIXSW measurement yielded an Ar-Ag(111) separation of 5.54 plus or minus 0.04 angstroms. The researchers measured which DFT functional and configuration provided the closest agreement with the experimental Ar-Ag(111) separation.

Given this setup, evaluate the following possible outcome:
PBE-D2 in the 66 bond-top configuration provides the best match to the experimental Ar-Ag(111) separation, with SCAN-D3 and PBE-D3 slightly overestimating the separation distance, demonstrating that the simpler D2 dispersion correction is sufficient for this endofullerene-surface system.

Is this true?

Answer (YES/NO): NO